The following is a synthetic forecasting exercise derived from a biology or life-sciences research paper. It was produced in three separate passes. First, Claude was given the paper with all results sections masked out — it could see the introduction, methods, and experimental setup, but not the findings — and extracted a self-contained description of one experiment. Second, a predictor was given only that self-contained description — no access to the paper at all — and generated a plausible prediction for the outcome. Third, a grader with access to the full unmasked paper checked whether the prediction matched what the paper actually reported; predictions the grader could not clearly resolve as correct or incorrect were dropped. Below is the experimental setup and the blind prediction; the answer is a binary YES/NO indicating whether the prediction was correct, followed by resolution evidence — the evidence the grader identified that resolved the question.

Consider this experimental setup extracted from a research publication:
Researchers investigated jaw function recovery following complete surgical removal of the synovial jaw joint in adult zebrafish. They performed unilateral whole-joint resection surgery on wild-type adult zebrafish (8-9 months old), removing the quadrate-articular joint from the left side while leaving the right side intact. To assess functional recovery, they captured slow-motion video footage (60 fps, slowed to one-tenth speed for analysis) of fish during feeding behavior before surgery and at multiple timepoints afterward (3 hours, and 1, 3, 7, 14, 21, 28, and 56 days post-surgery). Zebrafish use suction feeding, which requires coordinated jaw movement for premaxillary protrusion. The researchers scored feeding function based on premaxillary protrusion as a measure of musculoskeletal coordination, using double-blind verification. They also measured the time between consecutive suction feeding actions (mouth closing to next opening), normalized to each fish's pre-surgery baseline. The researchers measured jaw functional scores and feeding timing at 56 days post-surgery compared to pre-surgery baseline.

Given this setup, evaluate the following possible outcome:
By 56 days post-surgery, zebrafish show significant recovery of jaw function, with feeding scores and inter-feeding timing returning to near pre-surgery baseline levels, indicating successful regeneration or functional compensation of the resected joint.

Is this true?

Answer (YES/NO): YES